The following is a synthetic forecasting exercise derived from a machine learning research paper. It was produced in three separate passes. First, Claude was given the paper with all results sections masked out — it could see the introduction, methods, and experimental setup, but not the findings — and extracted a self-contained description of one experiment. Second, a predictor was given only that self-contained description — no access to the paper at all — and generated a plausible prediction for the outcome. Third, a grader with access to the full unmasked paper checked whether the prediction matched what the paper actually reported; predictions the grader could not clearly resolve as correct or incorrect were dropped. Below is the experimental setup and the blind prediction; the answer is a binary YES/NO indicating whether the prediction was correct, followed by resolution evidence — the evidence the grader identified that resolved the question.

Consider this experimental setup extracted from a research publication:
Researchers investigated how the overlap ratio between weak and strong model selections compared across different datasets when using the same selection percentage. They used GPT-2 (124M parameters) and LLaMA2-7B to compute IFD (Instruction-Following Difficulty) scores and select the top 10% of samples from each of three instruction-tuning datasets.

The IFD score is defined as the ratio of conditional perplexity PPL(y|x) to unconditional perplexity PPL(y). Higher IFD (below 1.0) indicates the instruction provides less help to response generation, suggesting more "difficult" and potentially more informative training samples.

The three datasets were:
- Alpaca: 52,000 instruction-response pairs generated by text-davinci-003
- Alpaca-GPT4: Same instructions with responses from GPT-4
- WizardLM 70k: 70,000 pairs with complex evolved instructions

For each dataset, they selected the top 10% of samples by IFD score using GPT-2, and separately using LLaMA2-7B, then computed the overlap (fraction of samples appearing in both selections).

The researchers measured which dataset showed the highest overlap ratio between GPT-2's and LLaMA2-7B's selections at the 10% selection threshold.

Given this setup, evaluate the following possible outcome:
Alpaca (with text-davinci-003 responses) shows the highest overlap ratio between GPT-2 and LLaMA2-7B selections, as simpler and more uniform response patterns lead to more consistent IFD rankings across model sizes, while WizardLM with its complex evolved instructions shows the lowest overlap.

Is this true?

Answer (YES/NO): NO